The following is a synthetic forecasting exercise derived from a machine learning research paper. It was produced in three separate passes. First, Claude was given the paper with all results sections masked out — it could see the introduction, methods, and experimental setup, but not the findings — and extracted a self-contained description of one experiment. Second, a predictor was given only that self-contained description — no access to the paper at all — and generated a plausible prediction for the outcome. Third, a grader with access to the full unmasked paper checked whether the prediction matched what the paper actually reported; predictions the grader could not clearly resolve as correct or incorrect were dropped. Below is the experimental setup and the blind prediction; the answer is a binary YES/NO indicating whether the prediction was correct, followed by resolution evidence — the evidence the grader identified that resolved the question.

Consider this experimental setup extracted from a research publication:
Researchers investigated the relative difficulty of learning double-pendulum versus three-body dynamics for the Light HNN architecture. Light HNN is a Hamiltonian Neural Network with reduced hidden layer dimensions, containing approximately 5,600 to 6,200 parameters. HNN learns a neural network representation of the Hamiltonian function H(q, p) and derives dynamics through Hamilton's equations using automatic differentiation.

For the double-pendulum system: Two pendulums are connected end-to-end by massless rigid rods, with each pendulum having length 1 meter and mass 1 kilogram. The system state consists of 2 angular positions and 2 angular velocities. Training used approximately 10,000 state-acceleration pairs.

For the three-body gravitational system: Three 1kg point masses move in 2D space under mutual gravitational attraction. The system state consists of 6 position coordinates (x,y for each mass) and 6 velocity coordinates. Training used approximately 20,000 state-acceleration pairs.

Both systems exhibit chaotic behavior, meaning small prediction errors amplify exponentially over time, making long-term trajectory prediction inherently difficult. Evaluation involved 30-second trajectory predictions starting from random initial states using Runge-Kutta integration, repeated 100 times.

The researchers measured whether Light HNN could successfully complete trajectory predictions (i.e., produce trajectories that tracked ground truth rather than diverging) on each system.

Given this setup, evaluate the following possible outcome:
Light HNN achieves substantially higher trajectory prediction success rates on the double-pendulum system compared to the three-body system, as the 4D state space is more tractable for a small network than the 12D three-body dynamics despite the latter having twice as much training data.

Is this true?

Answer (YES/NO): NO